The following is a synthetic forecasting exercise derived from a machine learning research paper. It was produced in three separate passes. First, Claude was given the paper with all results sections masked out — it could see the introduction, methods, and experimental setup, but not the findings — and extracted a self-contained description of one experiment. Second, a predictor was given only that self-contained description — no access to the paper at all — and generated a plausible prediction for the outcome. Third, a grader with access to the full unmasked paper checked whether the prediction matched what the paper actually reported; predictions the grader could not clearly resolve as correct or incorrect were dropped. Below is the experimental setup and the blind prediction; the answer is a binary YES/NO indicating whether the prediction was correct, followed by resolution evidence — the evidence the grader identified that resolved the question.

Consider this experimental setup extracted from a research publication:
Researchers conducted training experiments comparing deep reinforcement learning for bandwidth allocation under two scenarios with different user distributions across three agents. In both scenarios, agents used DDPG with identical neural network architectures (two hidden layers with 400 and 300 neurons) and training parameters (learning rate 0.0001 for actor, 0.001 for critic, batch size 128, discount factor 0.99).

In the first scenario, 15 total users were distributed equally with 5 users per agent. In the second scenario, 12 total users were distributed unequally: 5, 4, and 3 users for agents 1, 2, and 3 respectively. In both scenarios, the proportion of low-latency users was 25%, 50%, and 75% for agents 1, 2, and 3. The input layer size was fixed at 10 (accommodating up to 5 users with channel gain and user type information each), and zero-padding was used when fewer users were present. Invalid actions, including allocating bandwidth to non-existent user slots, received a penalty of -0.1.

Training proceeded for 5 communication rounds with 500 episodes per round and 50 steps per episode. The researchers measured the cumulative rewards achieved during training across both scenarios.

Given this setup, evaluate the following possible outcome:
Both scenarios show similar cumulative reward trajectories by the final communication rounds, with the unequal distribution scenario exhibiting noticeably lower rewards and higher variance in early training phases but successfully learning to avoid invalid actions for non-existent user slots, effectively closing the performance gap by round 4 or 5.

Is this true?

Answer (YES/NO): NO